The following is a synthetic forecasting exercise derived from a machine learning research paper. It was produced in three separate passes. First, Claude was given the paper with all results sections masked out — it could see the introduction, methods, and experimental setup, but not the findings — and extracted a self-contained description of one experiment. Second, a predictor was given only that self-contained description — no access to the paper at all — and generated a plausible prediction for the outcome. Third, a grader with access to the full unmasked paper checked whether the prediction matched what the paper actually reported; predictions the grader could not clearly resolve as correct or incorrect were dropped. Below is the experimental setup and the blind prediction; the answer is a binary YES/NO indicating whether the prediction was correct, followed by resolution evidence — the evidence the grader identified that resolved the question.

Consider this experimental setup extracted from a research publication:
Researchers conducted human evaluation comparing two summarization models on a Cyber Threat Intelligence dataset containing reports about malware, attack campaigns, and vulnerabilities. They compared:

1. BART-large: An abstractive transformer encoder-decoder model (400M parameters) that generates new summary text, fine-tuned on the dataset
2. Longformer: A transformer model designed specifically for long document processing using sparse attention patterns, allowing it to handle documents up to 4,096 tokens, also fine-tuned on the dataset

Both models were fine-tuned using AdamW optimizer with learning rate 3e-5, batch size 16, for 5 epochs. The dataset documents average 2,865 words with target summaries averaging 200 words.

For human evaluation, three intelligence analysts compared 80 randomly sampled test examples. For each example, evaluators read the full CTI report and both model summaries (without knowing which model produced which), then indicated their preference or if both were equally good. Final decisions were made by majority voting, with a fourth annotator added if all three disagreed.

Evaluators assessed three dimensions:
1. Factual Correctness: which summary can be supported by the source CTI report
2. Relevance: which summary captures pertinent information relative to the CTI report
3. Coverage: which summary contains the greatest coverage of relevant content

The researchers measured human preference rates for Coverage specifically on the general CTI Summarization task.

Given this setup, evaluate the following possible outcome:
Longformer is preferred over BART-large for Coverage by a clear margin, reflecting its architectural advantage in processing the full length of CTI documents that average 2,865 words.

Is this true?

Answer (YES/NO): NO